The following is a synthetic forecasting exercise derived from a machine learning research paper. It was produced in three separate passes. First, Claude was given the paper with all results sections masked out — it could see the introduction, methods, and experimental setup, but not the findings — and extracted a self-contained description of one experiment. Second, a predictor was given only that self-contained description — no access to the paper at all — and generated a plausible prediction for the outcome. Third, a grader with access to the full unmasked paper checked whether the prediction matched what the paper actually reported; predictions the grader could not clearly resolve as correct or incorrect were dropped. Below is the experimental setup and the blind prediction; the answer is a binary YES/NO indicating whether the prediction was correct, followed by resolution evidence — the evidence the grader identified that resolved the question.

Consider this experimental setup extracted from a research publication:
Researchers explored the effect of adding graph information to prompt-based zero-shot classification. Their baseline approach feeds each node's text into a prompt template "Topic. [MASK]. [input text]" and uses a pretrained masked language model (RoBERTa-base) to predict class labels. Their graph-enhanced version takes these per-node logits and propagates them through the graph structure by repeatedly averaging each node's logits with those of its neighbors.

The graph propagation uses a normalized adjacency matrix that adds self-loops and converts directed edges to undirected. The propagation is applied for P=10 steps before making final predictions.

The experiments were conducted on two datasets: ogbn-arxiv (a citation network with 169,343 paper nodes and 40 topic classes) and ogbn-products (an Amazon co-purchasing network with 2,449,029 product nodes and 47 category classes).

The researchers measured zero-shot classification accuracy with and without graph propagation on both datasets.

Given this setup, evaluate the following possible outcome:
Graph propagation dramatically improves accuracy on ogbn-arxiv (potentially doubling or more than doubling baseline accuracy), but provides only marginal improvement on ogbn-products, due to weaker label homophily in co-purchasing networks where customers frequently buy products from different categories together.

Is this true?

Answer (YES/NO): NO